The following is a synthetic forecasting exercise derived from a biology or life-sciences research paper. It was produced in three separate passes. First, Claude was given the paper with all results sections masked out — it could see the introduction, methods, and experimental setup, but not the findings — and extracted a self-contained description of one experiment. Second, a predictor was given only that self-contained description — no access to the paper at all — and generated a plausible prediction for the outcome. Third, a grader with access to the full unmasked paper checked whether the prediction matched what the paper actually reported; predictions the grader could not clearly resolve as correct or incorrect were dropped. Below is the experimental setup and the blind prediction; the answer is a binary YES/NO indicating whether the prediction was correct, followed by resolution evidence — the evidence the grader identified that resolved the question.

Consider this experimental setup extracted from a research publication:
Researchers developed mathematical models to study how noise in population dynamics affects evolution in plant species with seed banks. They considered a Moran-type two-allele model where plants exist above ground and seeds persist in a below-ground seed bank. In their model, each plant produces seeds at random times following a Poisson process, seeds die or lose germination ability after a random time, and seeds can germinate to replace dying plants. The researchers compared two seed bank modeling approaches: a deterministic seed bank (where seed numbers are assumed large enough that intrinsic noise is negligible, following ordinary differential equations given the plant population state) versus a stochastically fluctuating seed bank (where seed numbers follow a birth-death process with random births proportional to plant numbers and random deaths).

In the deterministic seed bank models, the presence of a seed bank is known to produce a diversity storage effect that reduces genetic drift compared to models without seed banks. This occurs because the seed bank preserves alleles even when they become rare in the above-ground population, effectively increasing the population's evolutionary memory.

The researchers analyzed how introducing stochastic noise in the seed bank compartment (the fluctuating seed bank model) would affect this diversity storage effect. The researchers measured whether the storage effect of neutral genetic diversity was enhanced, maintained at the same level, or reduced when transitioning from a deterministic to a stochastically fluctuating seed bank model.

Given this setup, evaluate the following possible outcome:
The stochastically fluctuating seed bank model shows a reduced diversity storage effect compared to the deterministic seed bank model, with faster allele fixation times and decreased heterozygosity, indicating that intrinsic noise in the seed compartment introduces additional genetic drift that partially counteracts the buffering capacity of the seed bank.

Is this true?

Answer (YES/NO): YES